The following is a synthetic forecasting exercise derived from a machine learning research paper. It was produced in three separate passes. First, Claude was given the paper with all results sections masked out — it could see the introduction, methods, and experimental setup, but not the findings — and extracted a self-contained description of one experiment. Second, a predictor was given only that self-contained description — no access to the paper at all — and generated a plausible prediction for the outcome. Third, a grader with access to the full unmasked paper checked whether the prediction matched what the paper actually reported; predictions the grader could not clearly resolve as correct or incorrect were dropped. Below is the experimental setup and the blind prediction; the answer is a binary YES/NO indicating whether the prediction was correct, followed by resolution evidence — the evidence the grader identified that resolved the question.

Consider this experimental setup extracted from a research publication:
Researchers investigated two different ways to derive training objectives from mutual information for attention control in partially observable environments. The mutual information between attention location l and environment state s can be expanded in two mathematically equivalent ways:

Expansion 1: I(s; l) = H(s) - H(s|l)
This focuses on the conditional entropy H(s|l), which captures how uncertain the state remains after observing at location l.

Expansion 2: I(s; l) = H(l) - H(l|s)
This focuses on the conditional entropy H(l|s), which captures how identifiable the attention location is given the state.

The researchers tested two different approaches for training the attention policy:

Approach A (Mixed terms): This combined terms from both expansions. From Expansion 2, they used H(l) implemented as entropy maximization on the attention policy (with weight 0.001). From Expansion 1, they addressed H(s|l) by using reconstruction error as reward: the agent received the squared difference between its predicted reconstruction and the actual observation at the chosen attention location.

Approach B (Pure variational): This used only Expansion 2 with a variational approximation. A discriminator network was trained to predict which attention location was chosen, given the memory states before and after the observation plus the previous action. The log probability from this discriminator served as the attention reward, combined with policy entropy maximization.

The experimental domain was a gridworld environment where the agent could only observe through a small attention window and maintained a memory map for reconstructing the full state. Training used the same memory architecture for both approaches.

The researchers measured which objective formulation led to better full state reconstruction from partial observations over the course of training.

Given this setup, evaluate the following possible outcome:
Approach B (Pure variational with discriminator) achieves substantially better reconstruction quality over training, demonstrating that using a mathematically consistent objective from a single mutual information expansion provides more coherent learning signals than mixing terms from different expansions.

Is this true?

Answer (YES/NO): NO